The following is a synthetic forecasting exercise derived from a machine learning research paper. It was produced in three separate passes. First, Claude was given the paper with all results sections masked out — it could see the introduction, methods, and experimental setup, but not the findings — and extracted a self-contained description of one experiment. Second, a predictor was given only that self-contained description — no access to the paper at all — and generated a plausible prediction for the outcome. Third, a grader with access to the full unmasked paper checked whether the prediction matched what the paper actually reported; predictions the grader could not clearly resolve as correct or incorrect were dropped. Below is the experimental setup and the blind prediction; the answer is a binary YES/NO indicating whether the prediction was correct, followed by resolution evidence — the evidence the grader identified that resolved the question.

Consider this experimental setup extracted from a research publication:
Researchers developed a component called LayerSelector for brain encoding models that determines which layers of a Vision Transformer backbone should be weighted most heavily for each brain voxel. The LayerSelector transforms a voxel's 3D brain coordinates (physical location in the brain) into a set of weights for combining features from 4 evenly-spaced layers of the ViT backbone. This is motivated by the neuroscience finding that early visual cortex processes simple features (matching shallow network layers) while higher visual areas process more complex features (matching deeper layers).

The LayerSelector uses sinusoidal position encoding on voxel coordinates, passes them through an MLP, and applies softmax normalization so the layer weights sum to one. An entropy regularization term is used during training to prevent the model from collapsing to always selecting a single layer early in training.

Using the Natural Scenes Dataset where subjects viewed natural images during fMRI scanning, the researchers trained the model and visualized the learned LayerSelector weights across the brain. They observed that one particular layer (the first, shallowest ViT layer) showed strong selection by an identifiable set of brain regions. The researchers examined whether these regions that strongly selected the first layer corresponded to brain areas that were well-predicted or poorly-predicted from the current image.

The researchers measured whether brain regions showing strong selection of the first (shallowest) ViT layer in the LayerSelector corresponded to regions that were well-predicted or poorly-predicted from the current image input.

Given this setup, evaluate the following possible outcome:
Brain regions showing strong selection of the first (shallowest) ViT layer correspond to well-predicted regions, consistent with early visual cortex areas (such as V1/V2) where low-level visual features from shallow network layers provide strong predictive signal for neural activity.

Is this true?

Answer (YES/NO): NO